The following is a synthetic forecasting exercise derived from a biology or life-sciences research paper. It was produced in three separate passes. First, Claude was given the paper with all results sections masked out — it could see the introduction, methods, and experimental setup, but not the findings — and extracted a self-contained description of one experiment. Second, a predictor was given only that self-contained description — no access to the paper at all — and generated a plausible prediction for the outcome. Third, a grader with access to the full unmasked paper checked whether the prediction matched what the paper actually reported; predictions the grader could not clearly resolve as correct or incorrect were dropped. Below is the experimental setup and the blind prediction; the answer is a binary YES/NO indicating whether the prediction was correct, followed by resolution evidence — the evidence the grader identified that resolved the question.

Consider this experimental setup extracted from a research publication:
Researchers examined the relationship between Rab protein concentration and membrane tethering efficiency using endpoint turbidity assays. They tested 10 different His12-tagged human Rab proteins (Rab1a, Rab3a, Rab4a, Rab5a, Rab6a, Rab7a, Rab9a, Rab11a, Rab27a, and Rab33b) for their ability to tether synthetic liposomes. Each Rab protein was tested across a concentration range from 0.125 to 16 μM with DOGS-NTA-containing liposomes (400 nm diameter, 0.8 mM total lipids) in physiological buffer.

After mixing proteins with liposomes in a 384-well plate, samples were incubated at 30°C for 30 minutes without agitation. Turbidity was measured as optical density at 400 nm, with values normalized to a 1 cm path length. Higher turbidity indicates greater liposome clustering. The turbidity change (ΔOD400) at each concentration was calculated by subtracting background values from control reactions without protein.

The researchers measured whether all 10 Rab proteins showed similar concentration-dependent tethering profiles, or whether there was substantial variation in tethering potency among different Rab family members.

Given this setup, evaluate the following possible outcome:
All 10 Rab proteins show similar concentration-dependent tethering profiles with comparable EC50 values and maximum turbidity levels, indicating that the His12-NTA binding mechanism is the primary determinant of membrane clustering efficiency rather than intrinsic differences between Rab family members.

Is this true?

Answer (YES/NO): NO